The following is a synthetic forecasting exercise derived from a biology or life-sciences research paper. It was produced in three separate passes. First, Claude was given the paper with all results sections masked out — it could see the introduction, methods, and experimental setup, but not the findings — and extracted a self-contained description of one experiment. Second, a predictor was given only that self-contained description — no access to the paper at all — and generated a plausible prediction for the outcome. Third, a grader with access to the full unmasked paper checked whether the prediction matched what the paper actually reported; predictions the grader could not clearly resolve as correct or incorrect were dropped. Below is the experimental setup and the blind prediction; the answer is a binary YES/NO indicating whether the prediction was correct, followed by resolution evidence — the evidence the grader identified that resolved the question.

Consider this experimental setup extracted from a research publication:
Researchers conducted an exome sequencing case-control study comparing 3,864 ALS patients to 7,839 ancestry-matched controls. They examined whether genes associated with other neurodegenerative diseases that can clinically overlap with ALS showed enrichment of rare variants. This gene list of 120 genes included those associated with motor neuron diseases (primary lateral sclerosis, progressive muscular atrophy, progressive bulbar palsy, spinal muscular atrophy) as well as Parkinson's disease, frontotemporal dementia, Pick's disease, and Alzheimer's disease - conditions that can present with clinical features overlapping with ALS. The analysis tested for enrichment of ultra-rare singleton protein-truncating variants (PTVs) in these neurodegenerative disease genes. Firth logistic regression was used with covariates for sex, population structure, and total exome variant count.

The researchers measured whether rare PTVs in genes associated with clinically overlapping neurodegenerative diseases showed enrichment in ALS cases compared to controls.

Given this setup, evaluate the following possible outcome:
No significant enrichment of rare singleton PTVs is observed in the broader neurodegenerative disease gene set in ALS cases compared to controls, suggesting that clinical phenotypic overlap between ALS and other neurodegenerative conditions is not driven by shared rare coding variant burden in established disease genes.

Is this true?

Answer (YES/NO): YES